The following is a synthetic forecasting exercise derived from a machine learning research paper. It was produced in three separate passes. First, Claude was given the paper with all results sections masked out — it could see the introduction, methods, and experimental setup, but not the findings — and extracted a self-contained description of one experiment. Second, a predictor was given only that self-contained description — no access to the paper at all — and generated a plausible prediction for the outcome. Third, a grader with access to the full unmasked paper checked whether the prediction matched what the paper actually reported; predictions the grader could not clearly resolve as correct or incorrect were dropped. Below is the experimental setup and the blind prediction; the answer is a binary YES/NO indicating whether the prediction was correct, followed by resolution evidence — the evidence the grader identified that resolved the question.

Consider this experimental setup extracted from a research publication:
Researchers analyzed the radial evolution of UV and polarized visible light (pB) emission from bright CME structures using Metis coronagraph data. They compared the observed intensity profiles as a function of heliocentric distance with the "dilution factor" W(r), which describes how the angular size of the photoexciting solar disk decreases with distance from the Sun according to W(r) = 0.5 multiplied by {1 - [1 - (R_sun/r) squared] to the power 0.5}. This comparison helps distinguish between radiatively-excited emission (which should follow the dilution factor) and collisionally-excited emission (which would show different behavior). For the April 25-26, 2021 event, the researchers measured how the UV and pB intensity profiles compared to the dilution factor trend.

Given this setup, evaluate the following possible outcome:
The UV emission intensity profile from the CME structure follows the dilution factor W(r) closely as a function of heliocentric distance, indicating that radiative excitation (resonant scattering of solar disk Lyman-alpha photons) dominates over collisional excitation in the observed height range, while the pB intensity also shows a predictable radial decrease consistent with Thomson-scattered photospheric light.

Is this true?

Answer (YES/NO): YES